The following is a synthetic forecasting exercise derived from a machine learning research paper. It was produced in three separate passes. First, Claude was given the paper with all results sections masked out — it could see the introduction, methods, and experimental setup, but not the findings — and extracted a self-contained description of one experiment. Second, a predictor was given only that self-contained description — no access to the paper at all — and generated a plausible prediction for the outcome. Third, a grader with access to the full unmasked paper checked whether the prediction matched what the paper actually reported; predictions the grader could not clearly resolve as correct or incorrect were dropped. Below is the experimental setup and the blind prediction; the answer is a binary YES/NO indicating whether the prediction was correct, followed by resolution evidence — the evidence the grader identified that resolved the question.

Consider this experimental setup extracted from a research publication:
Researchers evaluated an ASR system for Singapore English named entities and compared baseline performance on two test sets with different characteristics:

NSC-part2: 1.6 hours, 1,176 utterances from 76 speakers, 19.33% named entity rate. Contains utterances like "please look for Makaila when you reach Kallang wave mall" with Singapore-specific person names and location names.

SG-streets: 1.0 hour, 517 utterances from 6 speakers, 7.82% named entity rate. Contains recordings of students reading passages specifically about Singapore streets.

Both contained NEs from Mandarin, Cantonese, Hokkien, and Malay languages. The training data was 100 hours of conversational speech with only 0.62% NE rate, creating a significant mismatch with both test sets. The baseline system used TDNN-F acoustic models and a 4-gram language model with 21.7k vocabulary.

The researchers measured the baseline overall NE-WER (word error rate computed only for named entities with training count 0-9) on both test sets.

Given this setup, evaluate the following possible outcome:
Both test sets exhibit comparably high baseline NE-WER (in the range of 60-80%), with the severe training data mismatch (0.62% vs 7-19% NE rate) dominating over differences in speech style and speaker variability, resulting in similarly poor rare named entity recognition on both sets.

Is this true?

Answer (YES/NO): NO